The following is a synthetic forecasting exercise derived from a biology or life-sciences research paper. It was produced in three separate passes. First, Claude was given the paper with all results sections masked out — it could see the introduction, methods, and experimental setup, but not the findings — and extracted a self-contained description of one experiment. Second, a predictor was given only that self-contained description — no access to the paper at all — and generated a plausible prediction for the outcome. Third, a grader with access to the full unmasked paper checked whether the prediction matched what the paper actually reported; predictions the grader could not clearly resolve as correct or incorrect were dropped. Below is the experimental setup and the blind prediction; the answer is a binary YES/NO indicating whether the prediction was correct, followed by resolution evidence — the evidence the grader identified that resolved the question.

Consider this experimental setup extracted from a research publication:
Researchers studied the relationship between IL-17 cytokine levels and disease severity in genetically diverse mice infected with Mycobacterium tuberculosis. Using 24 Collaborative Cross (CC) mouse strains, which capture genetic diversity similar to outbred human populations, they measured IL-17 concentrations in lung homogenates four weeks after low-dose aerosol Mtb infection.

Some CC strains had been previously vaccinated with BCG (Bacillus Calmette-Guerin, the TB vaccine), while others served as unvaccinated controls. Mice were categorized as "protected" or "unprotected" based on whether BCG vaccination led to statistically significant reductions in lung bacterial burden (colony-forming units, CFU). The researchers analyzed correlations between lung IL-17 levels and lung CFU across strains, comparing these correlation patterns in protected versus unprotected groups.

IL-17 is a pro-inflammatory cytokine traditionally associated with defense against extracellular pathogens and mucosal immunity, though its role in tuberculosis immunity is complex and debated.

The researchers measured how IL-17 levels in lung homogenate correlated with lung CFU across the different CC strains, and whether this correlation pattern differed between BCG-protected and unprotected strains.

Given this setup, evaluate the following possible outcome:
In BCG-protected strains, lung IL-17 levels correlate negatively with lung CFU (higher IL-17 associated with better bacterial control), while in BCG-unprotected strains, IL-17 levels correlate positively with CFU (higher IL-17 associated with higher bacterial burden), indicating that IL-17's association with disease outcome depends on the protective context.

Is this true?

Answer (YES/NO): NO